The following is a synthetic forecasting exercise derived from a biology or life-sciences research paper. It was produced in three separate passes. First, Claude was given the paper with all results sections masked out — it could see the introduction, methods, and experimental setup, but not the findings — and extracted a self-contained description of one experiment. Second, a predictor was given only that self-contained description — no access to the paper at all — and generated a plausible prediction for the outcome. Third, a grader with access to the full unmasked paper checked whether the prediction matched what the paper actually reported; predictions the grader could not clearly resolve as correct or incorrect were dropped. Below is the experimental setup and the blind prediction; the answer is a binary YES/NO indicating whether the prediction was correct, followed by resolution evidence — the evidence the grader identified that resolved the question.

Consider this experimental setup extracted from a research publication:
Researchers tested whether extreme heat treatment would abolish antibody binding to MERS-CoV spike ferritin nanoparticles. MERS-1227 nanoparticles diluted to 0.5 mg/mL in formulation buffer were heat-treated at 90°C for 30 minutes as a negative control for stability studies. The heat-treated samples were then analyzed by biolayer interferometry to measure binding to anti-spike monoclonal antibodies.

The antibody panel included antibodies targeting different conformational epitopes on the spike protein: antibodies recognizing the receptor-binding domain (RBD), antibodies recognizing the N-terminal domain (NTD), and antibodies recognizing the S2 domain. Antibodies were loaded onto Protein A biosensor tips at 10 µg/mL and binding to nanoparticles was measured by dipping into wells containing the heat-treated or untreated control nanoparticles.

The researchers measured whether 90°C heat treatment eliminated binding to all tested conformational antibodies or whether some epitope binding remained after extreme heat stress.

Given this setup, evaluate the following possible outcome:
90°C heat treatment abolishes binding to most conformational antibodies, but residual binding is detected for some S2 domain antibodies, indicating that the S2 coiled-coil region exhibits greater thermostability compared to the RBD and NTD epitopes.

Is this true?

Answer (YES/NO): NO